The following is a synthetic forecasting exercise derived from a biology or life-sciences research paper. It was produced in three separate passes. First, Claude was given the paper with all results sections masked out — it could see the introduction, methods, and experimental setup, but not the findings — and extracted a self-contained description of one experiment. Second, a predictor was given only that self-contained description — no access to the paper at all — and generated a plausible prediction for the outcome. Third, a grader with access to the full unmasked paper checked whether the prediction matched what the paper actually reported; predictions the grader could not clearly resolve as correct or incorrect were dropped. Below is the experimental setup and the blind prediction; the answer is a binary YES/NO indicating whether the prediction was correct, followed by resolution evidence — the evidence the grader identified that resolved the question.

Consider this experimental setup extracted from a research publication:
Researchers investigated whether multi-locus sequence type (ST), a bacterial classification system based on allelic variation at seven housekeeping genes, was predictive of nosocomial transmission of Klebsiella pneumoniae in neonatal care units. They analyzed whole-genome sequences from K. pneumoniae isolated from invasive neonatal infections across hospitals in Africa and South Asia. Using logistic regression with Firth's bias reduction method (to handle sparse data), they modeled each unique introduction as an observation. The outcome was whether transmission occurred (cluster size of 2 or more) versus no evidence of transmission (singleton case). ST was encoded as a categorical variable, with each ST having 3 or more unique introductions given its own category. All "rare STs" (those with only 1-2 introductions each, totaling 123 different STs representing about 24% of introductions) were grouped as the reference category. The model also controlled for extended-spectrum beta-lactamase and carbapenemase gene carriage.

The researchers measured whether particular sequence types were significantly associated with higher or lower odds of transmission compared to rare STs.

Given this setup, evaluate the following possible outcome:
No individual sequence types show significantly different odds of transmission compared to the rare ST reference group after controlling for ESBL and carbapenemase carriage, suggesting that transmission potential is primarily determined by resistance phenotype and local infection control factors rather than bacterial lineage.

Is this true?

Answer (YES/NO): NO